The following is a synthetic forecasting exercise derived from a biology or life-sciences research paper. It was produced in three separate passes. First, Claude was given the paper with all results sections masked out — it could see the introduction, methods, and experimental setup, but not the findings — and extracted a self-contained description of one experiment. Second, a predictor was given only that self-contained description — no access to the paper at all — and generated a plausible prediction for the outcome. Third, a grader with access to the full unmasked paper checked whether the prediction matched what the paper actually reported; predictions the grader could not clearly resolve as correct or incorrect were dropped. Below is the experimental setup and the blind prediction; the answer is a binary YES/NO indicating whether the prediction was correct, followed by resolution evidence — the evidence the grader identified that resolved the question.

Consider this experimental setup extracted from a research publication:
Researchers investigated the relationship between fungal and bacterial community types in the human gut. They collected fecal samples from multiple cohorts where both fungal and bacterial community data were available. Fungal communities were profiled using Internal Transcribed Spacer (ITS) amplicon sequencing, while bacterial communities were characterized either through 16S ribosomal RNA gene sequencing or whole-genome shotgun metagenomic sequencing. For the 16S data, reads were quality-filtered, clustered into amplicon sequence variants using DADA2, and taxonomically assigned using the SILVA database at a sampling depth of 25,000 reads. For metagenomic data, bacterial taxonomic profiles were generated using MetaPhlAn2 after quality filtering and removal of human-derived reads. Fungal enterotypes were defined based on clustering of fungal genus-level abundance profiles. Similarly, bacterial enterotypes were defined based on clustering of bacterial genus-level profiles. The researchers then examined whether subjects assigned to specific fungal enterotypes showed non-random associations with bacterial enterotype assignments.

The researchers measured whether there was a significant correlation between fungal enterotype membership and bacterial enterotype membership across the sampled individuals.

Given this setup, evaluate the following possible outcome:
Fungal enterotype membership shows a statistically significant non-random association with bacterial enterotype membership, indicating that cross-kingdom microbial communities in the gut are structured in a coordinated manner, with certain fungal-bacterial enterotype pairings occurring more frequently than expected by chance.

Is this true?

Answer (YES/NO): YES